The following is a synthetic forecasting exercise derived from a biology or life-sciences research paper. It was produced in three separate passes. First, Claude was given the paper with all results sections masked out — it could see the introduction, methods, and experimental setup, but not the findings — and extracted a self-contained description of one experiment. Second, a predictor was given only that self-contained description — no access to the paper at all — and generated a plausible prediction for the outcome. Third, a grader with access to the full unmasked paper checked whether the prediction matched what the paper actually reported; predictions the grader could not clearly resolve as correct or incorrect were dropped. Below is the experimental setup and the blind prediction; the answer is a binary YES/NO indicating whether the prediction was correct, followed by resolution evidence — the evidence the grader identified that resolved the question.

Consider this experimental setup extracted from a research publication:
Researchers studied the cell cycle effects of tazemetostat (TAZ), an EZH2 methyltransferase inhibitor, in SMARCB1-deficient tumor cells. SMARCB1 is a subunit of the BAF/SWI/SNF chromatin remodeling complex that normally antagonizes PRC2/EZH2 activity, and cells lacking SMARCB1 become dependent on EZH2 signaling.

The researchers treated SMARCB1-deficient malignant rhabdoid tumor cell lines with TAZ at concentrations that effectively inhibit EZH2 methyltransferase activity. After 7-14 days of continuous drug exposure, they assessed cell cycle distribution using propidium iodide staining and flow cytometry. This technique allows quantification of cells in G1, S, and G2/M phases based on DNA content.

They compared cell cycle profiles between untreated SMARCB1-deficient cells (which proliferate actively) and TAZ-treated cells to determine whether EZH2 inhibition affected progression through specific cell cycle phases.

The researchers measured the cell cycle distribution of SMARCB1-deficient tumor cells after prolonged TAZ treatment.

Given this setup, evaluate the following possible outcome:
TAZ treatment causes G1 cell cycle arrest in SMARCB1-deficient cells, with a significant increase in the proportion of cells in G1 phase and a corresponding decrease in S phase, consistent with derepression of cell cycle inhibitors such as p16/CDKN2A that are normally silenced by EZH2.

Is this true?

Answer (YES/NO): YES